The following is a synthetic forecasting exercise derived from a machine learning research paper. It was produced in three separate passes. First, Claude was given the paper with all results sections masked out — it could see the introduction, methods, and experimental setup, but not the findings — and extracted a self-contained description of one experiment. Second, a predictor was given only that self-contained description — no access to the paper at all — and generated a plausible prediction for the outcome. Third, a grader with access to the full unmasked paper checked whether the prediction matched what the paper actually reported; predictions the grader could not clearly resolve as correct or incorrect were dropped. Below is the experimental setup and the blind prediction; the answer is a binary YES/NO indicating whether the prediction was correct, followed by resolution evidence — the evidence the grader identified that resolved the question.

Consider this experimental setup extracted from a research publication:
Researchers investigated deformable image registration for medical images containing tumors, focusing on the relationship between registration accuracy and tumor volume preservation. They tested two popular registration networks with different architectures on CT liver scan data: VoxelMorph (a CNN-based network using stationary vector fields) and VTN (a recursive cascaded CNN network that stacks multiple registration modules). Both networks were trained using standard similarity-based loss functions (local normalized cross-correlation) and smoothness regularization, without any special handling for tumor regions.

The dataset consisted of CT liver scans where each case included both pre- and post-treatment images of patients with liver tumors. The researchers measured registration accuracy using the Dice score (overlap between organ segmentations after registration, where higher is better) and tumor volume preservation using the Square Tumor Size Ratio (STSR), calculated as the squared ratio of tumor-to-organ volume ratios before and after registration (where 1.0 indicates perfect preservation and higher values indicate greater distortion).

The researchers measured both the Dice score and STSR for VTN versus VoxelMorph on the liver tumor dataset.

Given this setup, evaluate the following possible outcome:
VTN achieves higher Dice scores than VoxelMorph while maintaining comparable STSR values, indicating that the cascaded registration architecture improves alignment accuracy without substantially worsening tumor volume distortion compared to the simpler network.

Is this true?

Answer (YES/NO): NO